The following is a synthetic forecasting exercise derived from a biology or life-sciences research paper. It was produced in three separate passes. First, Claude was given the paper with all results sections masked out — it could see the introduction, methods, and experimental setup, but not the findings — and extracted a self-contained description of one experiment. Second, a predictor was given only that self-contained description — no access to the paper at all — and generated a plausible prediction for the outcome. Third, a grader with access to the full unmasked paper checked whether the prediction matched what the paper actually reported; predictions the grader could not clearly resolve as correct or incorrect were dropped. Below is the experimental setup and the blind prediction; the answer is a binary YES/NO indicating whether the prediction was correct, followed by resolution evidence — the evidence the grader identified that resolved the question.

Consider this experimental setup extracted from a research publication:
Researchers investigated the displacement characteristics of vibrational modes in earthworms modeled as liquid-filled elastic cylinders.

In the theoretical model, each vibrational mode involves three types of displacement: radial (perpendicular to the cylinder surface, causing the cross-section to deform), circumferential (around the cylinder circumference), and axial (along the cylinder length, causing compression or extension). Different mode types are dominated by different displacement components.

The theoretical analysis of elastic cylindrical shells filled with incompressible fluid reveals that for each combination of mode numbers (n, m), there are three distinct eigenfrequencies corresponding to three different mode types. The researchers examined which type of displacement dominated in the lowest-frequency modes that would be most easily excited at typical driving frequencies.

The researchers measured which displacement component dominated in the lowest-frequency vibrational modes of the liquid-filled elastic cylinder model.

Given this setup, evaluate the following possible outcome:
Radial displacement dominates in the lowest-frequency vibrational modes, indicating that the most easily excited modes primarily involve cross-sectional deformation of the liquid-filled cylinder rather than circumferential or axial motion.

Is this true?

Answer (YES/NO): YES